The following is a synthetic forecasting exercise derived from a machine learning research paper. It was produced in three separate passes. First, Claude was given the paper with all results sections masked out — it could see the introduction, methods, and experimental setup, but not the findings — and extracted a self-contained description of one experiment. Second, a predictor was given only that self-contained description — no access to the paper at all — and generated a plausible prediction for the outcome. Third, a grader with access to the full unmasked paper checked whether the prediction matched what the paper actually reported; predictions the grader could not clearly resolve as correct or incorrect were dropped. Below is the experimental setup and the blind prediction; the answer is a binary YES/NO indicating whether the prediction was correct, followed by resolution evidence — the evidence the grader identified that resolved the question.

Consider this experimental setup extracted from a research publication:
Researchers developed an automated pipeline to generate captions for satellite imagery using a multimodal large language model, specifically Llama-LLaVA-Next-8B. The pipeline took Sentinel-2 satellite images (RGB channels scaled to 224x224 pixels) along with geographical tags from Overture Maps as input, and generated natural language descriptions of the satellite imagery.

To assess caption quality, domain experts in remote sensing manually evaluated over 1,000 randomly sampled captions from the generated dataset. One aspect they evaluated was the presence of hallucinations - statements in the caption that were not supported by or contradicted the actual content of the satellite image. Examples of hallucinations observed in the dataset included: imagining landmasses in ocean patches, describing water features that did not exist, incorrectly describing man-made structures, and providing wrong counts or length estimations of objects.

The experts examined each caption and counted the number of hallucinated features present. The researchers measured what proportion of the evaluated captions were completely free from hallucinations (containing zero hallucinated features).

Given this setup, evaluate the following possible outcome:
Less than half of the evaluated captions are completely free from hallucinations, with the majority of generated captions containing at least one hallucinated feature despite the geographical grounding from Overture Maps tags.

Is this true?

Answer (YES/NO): NO